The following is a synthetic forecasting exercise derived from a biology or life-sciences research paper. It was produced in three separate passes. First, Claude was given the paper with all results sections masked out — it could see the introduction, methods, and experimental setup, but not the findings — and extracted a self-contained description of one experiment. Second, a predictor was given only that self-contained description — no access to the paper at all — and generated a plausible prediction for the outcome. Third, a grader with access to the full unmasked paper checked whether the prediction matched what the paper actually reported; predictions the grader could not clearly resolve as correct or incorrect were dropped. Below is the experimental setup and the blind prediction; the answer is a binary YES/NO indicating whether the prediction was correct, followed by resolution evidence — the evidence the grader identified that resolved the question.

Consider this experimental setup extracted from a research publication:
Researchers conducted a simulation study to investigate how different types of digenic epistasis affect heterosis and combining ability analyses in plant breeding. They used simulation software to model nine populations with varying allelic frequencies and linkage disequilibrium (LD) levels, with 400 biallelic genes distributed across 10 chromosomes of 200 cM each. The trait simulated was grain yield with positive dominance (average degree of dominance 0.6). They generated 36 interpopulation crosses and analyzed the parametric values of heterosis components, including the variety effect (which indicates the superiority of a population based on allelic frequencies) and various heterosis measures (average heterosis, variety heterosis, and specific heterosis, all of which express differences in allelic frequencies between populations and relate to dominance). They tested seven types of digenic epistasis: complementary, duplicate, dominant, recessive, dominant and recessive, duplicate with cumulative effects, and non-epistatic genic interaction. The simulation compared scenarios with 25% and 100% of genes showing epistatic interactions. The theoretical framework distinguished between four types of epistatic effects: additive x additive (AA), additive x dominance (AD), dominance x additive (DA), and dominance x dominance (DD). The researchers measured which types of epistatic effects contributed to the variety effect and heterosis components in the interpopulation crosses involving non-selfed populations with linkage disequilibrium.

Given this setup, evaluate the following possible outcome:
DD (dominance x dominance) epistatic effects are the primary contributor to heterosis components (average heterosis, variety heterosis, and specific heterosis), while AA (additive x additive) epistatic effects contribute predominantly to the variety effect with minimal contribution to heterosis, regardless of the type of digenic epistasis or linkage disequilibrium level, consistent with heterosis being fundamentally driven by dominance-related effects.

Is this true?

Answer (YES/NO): NO